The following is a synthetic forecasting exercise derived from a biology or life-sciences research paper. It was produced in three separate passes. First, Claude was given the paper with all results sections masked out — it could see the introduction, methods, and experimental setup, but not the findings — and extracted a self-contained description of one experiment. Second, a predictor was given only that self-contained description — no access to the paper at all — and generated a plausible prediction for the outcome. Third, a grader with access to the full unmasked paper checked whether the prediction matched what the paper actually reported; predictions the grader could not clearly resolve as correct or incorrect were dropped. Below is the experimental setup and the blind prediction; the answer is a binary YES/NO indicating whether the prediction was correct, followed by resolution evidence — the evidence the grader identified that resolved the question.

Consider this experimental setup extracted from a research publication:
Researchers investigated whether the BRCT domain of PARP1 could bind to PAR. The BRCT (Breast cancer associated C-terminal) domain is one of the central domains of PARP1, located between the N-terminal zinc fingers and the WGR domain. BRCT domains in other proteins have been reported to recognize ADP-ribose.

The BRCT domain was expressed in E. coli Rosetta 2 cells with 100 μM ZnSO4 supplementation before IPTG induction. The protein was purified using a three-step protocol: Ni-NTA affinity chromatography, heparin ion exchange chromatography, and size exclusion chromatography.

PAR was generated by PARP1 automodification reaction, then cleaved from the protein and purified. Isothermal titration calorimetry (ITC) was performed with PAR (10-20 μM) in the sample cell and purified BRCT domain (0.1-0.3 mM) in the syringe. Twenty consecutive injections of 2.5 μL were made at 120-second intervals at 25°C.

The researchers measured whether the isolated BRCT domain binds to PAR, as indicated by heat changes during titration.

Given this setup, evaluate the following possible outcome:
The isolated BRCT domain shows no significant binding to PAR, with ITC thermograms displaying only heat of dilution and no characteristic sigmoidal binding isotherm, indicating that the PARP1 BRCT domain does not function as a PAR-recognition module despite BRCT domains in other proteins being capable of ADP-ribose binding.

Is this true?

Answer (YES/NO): NO